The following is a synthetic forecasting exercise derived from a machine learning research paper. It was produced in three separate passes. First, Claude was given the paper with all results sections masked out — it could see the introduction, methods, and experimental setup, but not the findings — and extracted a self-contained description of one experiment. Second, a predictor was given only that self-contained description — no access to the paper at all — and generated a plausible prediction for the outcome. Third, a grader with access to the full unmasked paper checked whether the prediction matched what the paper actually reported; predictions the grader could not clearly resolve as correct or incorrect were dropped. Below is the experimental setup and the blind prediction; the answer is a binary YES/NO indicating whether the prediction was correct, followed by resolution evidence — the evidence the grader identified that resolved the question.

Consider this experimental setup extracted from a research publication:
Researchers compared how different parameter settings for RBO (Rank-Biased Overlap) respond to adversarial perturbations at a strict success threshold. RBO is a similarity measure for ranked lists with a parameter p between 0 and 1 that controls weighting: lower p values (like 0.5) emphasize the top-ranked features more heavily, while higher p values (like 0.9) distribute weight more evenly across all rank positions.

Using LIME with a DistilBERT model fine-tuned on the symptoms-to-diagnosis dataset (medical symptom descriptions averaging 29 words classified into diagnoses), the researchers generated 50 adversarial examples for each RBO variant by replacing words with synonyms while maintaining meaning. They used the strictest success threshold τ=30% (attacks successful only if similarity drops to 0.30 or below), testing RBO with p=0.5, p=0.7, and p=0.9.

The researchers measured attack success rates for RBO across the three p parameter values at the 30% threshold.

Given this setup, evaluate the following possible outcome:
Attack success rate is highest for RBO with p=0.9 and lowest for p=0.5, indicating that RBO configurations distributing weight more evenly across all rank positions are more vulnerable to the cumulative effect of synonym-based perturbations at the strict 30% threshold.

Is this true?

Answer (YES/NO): NO